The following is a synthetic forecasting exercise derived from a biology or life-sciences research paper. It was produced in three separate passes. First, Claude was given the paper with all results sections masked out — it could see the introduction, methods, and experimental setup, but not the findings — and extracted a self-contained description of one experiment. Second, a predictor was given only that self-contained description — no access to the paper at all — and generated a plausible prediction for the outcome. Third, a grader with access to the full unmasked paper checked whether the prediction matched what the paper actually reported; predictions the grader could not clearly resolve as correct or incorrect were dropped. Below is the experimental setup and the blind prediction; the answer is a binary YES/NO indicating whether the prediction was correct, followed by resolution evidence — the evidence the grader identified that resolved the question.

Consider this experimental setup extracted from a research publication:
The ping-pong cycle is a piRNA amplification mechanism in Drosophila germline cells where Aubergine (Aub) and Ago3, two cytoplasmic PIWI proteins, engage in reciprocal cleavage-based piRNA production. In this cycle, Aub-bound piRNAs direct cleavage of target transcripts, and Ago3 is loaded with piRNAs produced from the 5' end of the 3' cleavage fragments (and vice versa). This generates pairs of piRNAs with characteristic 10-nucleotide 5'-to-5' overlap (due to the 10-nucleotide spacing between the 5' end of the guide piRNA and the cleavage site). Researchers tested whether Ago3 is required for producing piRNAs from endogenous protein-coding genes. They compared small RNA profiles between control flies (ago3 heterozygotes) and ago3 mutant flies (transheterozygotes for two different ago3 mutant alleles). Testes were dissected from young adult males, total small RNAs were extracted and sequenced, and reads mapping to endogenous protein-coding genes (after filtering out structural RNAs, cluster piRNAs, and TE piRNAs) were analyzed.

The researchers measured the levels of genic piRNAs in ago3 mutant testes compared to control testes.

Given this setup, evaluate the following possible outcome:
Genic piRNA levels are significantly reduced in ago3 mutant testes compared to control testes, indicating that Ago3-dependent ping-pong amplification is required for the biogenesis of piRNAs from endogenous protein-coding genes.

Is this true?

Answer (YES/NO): NO